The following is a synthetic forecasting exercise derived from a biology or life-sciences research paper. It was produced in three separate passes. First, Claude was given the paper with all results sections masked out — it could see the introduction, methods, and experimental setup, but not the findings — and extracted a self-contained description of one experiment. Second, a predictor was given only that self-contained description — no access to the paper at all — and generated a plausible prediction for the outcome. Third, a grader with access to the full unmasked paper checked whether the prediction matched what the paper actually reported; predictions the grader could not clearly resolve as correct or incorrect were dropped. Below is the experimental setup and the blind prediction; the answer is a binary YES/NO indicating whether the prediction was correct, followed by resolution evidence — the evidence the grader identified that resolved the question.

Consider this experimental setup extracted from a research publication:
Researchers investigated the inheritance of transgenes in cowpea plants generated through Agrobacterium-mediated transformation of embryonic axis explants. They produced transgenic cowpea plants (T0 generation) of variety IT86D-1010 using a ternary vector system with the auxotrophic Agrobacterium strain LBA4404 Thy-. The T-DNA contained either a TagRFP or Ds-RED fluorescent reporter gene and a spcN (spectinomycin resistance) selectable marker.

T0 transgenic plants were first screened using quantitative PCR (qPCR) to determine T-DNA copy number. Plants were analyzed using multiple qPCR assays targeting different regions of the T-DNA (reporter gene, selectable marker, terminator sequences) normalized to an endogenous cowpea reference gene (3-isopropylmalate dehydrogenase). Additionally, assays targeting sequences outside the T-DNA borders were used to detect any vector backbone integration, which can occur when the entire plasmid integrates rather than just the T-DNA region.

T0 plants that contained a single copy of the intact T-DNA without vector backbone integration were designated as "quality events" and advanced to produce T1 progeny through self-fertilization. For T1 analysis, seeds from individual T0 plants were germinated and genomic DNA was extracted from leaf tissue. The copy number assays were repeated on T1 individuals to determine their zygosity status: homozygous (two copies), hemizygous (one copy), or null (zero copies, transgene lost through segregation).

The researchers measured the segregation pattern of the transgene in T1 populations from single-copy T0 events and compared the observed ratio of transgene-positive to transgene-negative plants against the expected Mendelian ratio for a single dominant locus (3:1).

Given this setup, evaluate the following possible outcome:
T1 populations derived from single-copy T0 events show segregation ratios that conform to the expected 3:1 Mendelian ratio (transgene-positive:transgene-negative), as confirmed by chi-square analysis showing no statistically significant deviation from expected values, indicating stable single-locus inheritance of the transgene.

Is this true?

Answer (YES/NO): YES